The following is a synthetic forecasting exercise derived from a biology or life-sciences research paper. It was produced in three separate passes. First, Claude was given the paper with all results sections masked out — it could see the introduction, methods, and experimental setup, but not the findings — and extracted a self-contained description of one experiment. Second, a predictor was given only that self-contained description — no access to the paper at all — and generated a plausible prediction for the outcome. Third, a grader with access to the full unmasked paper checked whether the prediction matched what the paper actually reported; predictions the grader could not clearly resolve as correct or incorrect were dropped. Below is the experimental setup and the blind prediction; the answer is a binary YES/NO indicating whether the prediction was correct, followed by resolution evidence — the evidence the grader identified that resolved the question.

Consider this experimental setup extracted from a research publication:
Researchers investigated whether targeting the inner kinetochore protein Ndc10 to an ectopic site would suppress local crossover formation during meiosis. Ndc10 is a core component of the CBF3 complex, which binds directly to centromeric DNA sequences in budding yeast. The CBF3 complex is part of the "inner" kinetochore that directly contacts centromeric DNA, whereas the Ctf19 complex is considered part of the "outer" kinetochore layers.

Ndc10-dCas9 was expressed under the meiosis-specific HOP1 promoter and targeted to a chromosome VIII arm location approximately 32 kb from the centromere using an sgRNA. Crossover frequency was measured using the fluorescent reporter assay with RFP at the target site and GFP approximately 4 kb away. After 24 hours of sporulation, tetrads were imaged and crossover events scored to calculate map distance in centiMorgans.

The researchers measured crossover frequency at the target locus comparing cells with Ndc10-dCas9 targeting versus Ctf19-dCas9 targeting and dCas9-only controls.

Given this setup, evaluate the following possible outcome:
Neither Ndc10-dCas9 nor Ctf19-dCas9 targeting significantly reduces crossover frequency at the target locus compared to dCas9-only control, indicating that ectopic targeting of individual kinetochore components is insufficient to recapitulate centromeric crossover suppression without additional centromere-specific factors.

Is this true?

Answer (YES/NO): NO